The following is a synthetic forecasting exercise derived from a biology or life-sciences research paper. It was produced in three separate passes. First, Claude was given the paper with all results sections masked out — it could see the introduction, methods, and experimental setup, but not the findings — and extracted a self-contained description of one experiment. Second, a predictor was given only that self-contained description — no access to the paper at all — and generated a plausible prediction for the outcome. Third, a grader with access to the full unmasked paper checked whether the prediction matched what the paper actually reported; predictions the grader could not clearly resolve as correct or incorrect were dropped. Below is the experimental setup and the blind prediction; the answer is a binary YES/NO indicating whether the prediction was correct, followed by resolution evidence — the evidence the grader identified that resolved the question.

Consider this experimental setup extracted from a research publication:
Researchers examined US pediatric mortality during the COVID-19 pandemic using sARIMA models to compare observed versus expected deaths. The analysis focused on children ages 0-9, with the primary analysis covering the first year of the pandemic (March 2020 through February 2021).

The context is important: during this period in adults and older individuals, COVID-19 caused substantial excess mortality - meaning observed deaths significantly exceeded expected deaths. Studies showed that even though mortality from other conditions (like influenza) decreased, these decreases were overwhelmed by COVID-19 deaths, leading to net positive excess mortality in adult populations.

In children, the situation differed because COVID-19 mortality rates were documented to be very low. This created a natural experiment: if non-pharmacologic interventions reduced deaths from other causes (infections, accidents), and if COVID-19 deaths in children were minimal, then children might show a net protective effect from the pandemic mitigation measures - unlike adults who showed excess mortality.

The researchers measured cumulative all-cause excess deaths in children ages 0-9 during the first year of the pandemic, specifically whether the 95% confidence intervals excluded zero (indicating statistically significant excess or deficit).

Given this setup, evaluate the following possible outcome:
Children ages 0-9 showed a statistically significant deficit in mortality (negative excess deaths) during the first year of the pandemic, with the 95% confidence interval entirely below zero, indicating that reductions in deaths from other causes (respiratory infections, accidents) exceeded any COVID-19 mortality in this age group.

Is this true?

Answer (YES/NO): NO